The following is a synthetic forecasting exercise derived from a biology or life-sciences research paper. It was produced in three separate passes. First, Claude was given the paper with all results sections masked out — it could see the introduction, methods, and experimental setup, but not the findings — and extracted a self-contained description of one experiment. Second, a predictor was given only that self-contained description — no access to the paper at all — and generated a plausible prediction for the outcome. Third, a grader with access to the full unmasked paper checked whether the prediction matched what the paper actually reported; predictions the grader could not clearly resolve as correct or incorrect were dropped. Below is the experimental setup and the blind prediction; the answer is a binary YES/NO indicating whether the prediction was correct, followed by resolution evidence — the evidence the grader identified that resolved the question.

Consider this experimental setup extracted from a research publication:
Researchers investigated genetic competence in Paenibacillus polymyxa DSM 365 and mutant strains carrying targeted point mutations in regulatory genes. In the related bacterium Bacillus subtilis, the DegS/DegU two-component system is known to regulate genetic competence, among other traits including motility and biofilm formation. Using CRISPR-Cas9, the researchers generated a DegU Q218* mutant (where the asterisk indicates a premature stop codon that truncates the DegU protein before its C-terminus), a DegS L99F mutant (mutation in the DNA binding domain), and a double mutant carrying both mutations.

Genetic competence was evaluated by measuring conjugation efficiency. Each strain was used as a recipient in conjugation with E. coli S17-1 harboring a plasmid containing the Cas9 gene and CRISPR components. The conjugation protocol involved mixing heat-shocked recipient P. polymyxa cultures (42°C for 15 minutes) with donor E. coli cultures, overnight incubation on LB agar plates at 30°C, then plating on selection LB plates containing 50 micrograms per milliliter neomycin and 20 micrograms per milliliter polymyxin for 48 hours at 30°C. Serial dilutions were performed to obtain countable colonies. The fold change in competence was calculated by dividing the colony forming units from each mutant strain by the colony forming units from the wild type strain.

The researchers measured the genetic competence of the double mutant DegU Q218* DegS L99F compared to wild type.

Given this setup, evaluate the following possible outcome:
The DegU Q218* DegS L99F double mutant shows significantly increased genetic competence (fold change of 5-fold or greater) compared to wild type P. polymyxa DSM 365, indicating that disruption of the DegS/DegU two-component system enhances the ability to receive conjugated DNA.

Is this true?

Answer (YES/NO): YES